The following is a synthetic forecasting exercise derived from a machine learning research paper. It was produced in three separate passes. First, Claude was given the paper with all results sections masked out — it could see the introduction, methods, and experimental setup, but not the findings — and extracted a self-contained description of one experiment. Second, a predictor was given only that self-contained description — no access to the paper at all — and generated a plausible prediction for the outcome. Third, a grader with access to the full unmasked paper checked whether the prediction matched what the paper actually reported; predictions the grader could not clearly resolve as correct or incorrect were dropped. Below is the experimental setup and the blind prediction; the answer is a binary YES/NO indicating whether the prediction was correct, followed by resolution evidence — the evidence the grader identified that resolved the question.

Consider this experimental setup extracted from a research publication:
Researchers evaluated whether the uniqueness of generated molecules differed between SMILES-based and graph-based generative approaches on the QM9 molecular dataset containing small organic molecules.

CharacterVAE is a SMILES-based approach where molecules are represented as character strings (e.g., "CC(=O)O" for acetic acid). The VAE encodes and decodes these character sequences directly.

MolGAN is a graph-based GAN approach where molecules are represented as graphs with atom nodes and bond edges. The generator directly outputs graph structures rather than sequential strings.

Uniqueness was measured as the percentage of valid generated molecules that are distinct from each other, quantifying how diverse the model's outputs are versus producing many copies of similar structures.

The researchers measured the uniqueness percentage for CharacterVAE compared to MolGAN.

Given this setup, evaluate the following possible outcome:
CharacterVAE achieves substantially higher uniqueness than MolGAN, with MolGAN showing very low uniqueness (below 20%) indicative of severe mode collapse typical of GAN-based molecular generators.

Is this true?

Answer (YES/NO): YES